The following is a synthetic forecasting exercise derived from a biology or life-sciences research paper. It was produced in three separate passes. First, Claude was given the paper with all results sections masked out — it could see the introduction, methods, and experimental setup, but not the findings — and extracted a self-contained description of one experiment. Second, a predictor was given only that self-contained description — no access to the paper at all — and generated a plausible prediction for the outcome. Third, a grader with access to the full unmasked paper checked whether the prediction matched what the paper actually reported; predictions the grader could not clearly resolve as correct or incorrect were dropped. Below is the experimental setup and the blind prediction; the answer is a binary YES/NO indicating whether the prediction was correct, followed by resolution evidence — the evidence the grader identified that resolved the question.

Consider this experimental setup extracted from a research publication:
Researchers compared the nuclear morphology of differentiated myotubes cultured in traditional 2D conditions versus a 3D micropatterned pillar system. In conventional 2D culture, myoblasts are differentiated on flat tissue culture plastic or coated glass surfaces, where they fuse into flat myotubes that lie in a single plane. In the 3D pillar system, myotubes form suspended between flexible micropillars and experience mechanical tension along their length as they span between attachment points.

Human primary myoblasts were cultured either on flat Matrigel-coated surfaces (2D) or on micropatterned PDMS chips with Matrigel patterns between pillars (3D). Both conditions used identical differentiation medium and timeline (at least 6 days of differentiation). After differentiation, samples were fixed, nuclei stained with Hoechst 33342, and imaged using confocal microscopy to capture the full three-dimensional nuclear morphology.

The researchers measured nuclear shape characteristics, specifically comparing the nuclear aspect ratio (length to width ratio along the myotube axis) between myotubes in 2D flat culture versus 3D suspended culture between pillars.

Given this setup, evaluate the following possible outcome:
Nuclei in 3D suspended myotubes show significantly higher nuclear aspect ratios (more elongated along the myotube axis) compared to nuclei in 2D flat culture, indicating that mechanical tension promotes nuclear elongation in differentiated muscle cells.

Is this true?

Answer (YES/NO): NO